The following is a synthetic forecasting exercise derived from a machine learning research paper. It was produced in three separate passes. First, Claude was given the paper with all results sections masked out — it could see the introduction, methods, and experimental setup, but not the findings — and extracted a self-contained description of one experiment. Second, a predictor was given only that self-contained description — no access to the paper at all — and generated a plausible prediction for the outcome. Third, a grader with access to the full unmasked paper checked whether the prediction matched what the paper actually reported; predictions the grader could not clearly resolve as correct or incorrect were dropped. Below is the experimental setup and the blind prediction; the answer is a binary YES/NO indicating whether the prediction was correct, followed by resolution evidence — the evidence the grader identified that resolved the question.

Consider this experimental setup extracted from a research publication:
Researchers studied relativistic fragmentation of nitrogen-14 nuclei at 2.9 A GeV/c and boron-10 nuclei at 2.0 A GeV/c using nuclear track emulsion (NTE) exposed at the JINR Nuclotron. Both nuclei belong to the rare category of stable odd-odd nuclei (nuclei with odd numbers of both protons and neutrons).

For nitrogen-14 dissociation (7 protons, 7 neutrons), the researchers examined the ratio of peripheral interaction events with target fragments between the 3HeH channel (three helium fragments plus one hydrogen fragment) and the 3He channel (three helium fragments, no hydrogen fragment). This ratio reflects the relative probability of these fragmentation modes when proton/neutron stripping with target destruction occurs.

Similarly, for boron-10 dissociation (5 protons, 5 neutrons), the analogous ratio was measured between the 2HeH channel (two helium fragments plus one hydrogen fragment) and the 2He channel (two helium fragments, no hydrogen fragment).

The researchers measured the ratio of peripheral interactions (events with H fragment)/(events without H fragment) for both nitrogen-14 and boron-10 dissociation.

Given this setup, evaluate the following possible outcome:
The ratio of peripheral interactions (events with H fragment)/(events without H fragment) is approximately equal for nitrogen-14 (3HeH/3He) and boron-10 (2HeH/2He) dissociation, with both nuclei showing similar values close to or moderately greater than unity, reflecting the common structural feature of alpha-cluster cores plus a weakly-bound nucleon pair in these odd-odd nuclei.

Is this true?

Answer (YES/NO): YES